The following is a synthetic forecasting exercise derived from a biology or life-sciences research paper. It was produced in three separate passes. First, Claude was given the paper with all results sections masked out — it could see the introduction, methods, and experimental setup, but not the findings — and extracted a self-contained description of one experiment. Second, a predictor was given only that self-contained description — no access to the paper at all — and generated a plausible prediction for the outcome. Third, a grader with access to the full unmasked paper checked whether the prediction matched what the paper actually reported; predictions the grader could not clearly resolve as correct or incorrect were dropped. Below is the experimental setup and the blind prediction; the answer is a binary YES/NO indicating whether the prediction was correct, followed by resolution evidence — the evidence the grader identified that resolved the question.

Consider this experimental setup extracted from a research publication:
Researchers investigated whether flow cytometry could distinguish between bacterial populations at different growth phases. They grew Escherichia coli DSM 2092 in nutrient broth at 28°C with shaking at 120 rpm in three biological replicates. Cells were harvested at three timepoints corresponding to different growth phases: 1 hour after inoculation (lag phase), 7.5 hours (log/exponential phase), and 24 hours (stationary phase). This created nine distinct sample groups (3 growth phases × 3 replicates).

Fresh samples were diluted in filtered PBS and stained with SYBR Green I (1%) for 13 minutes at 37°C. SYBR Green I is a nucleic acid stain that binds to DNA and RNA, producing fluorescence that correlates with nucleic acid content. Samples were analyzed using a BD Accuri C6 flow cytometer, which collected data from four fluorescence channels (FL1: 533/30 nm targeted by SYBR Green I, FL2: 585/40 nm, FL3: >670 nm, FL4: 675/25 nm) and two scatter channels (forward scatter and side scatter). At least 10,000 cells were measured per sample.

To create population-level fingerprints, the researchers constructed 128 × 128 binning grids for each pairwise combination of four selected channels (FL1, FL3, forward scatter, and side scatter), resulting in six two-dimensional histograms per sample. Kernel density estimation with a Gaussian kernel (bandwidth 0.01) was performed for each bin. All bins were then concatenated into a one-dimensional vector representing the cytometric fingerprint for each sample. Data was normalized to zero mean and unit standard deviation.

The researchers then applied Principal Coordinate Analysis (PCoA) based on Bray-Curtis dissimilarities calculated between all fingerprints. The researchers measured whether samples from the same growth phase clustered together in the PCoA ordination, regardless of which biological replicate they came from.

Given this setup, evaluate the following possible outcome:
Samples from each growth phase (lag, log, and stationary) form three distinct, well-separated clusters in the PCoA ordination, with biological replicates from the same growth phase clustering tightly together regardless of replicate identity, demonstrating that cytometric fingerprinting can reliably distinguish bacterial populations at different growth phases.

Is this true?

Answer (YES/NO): NO